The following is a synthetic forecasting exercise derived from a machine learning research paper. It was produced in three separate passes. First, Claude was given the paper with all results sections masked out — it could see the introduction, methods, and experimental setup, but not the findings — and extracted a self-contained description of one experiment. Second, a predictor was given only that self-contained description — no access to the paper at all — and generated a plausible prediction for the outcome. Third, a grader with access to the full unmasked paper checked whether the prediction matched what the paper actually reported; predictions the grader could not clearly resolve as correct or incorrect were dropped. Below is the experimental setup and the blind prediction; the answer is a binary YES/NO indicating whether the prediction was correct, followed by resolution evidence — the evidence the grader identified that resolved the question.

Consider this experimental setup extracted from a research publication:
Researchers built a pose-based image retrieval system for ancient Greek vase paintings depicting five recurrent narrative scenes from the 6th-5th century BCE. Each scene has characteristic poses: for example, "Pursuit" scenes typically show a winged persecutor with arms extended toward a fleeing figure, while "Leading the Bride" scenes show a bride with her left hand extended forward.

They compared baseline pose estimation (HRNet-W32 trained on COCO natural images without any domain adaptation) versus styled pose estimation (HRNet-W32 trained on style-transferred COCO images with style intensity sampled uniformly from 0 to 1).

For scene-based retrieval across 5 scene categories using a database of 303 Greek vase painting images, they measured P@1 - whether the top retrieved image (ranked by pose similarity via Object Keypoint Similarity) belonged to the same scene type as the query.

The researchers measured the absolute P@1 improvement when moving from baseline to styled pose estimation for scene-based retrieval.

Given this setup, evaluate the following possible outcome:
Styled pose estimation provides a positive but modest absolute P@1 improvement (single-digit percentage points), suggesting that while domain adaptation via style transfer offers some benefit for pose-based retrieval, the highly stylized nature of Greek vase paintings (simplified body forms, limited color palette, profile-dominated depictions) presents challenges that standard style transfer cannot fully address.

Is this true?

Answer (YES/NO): YES